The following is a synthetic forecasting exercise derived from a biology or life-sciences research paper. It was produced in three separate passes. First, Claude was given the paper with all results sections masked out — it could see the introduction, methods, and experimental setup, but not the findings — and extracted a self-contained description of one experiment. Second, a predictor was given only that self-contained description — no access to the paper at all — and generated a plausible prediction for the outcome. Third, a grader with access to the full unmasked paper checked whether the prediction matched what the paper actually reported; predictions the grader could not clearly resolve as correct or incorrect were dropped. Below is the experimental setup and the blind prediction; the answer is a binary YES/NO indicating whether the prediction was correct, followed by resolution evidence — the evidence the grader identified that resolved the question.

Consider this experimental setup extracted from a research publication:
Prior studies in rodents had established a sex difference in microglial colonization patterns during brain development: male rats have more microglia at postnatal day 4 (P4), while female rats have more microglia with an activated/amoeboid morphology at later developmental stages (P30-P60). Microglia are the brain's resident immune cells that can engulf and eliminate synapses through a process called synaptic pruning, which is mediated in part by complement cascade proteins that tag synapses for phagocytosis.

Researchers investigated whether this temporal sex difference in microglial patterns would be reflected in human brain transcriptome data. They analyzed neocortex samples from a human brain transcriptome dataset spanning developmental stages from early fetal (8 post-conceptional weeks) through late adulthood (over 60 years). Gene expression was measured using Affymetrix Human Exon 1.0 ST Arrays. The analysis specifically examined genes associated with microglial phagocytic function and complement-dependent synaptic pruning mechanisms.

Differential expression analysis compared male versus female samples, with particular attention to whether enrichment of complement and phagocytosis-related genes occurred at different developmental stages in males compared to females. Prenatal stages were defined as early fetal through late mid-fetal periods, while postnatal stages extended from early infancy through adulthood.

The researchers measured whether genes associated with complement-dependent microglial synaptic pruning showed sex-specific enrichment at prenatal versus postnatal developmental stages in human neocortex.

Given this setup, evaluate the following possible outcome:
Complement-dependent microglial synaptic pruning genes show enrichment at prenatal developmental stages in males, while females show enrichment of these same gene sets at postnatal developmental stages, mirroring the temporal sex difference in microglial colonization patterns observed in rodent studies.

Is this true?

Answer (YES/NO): YES